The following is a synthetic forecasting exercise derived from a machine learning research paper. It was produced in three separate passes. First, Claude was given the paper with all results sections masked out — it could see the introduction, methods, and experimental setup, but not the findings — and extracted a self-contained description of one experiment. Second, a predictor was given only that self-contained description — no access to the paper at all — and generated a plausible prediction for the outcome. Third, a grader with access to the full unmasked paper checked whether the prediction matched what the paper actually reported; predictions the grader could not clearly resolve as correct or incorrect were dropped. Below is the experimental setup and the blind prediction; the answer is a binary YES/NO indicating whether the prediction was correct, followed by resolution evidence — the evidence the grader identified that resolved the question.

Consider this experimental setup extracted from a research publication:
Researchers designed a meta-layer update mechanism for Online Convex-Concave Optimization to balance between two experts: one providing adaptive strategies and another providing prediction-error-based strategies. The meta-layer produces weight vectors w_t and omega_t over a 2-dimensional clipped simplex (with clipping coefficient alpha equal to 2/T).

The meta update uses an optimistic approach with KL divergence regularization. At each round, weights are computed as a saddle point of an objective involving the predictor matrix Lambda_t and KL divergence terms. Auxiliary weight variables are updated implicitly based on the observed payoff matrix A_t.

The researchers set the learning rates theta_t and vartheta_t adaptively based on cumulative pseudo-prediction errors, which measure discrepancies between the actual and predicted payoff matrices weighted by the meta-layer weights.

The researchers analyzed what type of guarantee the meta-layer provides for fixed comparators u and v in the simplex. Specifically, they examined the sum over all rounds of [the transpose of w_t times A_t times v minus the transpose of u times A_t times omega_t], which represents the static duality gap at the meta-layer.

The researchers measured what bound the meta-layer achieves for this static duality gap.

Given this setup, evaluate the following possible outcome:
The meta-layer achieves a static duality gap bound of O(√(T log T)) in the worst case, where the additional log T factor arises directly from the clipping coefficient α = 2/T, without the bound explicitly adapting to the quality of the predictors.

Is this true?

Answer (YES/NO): NO